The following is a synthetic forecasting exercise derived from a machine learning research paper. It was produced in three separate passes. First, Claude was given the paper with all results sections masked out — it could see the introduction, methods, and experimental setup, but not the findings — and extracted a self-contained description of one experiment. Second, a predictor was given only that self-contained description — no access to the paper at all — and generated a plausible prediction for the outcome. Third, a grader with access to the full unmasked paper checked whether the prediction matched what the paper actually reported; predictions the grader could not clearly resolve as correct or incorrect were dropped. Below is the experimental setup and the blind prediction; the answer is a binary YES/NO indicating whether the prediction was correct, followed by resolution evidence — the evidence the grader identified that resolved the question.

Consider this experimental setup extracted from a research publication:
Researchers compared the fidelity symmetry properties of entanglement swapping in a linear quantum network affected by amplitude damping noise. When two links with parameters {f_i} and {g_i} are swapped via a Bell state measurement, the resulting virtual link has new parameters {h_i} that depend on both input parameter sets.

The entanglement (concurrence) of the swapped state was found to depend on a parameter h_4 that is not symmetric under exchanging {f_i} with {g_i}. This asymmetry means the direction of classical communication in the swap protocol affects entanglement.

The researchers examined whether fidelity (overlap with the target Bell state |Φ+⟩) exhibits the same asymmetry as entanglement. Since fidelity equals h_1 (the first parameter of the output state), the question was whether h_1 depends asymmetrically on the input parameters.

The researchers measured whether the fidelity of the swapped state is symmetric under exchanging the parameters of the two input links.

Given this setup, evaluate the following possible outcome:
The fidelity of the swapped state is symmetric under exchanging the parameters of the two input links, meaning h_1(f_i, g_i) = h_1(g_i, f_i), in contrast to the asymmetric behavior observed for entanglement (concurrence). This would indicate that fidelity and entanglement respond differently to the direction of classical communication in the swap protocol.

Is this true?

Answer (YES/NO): YES